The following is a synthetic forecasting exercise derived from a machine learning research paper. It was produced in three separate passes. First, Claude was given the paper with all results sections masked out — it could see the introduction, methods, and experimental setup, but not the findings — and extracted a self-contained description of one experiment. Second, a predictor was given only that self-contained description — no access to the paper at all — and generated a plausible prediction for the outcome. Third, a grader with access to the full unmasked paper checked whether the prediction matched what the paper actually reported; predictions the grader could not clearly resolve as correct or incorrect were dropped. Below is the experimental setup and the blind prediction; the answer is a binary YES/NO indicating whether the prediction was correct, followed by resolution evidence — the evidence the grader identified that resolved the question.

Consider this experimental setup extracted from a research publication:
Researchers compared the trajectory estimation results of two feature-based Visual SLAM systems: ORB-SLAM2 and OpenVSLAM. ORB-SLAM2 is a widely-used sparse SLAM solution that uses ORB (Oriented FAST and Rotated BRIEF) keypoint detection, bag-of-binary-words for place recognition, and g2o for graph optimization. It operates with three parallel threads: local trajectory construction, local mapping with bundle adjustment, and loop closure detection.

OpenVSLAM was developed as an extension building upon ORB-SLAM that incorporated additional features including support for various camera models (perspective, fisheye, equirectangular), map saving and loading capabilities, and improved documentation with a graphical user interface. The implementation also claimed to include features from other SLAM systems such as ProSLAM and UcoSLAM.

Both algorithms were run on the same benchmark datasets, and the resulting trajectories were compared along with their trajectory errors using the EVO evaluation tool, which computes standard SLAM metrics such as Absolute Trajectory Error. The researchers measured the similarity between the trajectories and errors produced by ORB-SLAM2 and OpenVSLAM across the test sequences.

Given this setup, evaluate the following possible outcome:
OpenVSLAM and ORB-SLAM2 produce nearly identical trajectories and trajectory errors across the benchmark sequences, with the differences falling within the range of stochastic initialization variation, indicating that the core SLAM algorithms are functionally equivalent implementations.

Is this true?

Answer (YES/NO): YES